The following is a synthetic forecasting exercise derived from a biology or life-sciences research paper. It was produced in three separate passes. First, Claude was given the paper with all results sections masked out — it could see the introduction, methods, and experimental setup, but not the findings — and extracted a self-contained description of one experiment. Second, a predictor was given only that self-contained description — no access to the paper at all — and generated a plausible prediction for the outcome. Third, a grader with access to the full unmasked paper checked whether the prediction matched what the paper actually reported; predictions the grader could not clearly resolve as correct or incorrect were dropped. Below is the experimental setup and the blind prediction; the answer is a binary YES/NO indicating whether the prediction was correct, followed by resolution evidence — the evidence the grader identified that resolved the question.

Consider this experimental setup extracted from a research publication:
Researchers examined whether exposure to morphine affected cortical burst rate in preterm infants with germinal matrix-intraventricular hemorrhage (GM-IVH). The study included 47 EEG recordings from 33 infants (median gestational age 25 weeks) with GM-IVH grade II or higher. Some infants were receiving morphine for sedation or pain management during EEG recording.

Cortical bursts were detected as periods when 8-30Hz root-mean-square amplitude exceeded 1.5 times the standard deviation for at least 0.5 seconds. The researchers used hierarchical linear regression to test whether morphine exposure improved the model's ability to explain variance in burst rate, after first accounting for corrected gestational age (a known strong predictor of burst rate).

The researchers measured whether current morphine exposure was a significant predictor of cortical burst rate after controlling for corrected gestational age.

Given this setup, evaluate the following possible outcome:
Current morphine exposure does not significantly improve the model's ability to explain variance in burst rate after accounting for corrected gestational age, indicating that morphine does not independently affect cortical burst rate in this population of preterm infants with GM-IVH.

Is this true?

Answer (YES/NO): NO